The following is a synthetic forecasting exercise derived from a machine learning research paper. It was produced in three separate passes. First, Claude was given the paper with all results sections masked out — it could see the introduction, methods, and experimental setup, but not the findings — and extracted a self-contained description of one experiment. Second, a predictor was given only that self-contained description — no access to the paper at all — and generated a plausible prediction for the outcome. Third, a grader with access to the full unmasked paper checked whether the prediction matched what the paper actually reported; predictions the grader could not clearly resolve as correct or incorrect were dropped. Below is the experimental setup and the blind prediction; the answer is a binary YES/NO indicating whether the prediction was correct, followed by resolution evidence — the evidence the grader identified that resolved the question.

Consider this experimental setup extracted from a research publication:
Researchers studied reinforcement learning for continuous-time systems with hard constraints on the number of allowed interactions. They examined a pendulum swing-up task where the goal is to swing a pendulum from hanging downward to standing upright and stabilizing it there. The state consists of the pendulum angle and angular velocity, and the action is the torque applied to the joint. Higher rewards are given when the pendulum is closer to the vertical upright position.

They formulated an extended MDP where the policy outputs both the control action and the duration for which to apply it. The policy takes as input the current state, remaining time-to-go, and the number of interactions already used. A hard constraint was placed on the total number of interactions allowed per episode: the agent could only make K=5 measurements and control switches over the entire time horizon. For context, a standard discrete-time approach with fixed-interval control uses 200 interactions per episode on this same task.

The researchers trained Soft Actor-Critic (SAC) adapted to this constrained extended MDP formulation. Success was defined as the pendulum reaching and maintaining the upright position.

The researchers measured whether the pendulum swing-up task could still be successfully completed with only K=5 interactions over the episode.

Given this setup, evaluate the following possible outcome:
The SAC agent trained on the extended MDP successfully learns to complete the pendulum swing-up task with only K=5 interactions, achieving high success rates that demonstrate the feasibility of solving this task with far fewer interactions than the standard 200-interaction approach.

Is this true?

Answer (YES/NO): YES